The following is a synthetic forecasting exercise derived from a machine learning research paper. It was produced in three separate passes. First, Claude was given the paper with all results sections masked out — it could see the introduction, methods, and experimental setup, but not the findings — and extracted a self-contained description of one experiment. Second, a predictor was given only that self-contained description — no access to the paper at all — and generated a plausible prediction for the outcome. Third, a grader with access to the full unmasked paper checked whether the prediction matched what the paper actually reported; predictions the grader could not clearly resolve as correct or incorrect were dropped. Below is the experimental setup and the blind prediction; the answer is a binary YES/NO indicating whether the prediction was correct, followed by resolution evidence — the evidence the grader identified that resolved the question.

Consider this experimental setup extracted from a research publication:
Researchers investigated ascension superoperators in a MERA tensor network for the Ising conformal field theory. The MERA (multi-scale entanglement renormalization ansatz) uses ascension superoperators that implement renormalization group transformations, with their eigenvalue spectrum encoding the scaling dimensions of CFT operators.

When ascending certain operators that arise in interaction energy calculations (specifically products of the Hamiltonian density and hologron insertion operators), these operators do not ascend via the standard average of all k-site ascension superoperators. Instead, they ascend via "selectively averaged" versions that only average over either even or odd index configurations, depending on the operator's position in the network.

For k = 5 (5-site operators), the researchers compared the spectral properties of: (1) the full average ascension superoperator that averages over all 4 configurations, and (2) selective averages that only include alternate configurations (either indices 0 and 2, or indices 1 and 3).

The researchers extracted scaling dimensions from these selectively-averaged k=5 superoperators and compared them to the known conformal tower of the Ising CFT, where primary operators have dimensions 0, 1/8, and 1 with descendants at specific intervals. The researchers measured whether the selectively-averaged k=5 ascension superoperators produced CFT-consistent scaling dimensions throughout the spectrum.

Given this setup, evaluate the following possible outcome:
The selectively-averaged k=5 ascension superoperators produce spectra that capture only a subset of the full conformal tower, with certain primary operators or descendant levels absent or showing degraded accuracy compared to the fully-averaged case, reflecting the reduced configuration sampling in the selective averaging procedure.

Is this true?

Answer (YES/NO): YES